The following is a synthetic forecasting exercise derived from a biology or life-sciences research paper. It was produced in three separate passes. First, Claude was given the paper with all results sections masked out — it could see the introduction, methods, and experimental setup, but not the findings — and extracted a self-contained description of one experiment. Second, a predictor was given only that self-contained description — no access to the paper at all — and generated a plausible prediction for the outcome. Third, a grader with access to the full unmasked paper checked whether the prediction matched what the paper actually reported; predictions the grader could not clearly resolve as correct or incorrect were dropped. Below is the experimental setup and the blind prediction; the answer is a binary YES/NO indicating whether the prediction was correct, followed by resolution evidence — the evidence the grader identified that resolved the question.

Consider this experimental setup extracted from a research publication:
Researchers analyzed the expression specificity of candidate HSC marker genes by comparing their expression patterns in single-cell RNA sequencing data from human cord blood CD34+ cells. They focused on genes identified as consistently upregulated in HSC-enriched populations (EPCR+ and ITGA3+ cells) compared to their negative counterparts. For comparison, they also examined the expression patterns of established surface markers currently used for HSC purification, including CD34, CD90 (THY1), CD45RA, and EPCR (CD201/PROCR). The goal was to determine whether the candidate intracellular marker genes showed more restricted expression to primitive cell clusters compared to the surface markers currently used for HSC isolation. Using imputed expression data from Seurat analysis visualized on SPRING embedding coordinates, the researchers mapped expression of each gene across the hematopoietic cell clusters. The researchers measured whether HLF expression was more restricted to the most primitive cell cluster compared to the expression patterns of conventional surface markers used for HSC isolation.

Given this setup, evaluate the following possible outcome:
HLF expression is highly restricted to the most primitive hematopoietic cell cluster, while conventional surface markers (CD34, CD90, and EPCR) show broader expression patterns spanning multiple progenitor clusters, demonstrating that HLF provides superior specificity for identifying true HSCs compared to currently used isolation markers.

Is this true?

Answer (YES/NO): YES